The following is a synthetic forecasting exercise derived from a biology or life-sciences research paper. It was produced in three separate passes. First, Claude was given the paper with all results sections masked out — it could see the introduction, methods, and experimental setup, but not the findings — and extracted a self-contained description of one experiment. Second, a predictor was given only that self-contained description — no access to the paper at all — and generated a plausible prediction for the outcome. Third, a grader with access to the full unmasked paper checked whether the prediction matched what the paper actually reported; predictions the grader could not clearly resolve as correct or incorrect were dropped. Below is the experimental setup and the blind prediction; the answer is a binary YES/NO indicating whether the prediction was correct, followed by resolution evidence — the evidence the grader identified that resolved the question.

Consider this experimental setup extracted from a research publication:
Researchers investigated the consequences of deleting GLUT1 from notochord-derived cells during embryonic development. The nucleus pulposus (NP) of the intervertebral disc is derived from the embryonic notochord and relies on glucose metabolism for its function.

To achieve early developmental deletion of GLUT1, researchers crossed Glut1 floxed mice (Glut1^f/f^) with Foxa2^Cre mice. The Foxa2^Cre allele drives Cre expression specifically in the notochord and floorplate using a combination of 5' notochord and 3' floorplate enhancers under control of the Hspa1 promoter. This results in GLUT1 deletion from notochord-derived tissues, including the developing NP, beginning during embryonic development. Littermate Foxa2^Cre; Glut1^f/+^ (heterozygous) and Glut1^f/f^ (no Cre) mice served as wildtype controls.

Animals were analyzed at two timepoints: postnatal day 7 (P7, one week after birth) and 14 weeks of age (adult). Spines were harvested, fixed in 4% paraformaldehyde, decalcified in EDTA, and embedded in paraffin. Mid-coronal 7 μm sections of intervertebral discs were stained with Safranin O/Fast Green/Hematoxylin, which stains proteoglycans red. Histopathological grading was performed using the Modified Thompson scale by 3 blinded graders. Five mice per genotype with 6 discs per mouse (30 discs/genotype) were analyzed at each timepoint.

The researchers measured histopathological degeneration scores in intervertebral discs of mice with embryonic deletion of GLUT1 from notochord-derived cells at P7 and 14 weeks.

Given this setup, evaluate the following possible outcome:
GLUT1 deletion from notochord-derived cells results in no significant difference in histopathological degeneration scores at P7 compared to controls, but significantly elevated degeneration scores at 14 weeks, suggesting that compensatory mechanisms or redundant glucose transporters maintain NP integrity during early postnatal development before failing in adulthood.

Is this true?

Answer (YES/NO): NO